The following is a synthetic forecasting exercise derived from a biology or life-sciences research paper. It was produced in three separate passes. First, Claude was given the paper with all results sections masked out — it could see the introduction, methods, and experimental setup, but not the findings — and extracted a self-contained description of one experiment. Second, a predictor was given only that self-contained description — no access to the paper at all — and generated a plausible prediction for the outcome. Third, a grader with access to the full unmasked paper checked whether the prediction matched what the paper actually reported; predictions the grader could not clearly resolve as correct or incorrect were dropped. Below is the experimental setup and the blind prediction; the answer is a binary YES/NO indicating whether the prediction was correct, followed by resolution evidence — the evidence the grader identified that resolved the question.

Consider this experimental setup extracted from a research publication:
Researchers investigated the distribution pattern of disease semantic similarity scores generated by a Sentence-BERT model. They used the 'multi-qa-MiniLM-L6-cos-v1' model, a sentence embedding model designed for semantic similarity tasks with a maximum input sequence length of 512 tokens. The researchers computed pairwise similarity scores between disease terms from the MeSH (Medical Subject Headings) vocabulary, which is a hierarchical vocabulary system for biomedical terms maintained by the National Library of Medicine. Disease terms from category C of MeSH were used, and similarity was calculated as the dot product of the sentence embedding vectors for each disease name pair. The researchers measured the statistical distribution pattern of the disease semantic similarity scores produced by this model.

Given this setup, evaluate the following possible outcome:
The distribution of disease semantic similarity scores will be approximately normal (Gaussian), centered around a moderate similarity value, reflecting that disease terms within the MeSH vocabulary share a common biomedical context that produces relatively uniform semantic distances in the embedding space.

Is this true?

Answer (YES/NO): NO